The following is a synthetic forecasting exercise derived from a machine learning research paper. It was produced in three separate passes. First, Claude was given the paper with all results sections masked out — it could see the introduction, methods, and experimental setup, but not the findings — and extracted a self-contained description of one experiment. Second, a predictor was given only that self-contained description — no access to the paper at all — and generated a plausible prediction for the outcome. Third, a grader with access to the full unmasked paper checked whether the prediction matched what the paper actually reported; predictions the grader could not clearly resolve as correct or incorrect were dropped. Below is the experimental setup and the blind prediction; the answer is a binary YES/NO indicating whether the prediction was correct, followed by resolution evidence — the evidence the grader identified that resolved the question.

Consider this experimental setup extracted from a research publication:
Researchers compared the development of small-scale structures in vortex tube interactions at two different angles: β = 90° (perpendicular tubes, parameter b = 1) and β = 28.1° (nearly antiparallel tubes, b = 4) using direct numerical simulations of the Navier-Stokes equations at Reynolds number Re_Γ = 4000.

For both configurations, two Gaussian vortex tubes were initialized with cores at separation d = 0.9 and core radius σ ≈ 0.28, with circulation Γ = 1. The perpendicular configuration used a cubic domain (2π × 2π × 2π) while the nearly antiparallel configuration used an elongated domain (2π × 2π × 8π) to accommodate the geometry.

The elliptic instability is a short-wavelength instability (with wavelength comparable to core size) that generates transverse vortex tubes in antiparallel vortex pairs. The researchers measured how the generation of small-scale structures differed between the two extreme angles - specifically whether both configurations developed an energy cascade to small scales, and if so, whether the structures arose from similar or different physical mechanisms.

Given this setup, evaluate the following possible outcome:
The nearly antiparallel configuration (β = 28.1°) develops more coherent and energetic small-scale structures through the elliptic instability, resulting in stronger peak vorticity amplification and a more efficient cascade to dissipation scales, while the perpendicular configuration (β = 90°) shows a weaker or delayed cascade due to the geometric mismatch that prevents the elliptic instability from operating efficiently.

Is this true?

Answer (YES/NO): NO